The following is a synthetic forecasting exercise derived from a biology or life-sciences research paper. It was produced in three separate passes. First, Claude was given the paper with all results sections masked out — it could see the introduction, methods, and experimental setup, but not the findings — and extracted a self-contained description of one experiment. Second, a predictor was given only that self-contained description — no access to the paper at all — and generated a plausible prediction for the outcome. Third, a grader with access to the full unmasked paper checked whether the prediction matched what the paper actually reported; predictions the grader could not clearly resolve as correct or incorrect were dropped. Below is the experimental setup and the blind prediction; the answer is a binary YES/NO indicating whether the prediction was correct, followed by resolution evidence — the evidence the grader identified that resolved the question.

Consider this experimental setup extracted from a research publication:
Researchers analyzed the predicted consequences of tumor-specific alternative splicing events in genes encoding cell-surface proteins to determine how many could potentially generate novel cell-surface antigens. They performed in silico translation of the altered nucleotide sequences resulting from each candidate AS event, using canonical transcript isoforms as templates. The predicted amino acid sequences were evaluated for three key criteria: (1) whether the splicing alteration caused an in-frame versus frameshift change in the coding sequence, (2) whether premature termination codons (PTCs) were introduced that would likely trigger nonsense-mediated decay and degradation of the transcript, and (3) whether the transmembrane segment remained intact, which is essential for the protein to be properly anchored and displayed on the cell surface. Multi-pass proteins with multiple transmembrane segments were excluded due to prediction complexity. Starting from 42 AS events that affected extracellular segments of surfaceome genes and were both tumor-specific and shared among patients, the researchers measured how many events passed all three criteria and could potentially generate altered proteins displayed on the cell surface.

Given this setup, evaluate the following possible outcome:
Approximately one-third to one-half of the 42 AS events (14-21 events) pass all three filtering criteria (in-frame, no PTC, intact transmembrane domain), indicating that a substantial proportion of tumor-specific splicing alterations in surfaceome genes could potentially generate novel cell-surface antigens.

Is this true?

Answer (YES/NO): NO